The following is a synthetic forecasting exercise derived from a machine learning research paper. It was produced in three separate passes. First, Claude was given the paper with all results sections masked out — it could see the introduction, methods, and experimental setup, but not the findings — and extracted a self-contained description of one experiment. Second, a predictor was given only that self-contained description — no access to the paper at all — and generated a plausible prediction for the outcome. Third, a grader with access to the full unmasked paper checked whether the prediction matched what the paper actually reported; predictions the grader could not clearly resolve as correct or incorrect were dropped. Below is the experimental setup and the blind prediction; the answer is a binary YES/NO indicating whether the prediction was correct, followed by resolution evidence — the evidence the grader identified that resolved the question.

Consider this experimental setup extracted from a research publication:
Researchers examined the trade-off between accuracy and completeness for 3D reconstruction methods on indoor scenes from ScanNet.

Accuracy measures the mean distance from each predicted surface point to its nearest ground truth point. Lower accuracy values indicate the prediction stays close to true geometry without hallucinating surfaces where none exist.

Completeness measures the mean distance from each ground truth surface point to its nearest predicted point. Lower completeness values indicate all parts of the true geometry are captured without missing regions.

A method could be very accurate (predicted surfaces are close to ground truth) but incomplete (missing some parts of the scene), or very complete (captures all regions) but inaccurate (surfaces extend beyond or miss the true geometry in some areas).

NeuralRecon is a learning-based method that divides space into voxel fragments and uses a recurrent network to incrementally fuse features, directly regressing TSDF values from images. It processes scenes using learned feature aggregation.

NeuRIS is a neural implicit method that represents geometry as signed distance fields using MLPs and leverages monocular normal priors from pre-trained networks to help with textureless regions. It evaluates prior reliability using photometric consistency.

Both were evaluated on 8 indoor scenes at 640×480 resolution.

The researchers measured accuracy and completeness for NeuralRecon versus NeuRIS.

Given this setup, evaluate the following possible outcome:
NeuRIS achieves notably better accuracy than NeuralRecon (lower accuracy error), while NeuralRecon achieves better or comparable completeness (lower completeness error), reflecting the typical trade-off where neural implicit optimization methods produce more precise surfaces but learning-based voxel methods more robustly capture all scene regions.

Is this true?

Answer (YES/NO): NO